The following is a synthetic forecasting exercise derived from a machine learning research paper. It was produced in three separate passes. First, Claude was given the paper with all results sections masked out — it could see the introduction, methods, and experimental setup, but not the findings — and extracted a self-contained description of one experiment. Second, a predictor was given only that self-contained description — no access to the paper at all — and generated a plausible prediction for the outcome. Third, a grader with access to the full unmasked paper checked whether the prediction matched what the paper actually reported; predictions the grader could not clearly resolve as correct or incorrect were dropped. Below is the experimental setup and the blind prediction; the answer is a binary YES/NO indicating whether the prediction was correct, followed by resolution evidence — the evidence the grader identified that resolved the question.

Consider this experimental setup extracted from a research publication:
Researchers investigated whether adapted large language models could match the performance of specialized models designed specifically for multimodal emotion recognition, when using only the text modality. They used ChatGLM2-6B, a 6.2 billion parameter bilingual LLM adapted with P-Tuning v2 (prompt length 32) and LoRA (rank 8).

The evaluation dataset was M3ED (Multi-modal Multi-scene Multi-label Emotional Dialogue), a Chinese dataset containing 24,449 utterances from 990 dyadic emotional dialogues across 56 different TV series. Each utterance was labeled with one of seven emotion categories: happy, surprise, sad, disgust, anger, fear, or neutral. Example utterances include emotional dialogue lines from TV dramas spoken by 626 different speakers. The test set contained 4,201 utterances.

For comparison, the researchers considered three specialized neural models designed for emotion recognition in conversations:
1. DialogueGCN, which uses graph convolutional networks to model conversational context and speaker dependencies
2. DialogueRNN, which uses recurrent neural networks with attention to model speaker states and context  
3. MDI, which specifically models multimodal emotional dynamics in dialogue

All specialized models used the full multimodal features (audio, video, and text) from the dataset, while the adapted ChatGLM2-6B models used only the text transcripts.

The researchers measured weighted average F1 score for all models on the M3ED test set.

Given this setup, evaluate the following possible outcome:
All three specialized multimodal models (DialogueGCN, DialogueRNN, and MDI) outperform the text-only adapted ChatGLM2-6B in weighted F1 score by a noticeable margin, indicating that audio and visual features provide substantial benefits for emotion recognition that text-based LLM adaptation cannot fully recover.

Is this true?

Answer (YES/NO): YES